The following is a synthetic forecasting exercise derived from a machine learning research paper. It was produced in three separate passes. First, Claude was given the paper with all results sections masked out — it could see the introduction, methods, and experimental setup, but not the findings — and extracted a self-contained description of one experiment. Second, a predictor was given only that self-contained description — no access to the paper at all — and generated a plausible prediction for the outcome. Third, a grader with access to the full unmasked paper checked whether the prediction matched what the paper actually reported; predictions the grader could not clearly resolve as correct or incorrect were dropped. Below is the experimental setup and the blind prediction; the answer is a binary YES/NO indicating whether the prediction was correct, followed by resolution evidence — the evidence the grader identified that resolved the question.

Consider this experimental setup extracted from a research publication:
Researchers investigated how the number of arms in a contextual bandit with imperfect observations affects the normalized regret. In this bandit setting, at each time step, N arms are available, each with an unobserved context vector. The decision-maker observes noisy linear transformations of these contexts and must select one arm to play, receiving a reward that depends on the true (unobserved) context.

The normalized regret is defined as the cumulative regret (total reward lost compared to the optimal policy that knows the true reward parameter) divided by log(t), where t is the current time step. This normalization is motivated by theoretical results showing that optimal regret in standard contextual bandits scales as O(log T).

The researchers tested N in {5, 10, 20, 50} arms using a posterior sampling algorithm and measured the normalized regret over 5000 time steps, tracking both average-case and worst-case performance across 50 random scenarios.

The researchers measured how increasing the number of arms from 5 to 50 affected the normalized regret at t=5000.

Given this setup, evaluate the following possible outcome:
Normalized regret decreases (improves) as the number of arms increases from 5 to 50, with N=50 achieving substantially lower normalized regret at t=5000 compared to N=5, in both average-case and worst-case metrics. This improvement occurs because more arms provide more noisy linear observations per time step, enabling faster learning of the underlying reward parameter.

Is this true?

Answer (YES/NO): NO